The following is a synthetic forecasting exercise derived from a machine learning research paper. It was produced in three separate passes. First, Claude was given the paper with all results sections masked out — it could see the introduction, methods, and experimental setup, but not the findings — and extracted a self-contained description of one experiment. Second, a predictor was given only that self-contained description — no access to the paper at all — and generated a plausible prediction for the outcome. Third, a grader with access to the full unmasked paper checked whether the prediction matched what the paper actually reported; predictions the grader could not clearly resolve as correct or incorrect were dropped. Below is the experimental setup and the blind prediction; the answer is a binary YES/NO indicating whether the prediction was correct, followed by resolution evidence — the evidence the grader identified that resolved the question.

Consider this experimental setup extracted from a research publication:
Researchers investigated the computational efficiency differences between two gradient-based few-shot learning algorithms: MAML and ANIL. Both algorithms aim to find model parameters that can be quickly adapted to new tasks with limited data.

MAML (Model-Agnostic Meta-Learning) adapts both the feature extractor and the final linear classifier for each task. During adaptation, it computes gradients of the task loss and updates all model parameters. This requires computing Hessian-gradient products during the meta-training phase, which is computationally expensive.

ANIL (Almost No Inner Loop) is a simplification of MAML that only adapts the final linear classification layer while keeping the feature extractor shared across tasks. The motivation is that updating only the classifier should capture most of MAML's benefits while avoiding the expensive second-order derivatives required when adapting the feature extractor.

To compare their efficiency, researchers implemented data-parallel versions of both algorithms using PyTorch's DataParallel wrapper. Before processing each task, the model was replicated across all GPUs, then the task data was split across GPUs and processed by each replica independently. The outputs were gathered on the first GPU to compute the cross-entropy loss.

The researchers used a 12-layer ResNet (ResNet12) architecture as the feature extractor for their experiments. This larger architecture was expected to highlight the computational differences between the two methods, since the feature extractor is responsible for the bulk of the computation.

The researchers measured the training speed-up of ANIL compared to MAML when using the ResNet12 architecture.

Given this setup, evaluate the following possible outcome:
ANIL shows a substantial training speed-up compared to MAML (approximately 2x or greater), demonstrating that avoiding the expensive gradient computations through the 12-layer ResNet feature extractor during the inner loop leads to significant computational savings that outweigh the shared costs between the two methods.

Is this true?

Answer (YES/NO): YES